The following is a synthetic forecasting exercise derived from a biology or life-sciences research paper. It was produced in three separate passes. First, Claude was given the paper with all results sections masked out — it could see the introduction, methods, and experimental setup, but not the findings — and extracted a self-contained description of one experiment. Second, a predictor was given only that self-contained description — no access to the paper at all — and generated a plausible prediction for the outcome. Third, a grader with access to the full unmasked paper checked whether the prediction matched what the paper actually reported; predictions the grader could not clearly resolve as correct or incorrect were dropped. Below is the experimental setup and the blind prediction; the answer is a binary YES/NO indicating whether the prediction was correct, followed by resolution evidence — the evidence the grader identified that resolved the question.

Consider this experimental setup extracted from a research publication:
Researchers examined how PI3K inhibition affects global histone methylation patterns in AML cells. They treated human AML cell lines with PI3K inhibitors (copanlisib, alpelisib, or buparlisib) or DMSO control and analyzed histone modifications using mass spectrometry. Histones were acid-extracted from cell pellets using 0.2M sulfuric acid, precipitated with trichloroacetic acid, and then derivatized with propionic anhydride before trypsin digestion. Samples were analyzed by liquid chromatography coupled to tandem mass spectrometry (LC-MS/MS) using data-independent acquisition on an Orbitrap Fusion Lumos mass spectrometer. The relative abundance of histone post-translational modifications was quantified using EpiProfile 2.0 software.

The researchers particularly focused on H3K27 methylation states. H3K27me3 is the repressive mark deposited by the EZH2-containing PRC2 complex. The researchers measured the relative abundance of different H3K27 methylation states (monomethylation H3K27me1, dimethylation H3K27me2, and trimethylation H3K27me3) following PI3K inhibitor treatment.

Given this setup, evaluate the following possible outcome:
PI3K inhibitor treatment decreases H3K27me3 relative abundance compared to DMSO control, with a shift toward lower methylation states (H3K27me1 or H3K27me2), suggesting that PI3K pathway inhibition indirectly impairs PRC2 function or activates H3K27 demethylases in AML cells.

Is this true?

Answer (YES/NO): NO